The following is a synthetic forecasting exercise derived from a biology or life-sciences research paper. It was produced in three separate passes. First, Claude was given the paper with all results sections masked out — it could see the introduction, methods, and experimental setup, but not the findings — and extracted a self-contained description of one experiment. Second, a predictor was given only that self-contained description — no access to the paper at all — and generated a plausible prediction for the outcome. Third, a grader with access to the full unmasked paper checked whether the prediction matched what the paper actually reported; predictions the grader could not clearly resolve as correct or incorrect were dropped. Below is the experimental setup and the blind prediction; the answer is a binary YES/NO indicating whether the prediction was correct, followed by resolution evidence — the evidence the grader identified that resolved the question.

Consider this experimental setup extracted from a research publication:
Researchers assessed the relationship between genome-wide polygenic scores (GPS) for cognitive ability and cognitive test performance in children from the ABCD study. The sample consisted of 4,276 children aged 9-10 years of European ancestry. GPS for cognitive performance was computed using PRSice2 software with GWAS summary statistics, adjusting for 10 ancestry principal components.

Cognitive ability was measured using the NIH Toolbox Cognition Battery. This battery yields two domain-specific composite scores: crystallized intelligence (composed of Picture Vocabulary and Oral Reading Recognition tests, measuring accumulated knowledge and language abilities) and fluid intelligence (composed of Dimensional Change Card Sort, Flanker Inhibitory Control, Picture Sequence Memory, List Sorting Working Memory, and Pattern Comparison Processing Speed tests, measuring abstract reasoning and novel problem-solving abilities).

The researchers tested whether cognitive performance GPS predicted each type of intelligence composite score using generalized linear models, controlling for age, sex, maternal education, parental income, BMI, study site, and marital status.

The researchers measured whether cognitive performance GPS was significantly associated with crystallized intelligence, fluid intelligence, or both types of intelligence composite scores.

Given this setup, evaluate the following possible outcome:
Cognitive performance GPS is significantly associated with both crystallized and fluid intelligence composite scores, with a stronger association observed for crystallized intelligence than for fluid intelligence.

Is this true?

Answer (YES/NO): YES